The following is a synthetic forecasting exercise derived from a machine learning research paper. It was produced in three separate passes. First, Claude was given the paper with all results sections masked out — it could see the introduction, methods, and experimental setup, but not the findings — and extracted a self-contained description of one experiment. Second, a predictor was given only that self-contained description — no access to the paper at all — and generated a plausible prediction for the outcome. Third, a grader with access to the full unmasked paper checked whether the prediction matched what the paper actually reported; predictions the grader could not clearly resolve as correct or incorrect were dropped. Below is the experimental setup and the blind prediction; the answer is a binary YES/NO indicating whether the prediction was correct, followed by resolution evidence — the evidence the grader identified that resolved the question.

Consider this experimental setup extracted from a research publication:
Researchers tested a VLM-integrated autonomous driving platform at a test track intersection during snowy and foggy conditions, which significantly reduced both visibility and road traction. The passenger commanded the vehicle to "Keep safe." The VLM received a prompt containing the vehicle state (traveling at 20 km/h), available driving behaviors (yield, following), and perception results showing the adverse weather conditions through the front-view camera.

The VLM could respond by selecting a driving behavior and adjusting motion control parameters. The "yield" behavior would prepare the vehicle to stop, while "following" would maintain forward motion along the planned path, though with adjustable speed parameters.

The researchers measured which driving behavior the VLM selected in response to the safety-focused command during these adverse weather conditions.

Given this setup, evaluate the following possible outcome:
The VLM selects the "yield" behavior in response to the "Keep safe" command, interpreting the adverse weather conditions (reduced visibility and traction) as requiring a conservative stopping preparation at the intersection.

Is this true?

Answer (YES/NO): NO